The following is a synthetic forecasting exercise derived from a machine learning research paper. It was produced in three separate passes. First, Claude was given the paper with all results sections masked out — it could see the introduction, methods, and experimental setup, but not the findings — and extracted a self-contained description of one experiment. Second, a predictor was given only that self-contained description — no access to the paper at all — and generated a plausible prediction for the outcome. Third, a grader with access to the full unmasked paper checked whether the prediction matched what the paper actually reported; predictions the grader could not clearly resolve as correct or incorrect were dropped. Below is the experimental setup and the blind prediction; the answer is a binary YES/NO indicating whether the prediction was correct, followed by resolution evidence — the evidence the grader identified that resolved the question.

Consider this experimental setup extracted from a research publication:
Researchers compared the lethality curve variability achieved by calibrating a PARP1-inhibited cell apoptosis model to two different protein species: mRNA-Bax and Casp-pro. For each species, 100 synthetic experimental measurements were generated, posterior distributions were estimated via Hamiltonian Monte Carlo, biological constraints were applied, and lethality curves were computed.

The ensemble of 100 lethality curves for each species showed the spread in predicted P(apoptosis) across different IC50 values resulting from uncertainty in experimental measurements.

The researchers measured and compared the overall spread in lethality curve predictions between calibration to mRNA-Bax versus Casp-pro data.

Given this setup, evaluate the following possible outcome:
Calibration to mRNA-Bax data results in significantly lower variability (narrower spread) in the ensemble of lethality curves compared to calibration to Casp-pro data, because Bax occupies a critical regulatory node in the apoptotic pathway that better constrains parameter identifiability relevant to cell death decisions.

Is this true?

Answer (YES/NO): YES